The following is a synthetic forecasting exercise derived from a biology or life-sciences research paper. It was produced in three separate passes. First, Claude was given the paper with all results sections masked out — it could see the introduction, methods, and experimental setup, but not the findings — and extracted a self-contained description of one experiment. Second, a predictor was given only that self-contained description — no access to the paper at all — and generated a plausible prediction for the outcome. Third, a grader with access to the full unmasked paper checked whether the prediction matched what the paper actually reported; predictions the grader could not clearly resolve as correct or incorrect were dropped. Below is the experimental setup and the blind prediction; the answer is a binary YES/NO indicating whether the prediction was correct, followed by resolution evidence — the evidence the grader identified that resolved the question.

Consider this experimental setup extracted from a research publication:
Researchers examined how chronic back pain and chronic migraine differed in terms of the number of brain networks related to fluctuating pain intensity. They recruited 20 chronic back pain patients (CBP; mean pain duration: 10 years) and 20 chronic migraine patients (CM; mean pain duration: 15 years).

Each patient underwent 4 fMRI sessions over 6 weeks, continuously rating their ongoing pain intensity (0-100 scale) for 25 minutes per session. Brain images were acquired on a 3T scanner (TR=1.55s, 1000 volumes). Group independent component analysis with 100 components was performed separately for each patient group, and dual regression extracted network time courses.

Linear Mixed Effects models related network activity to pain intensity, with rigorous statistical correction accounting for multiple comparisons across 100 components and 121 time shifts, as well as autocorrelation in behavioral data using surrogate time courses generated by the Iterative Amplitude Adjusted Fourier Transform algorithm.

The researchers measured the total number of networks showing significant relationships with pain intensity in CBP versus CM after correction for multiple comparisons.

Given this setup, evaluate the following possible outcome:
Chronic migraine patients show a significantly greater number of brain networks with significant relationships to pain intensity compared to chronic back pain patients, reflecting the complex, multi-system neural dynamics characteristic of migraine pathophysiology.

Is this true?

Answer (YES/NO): NO